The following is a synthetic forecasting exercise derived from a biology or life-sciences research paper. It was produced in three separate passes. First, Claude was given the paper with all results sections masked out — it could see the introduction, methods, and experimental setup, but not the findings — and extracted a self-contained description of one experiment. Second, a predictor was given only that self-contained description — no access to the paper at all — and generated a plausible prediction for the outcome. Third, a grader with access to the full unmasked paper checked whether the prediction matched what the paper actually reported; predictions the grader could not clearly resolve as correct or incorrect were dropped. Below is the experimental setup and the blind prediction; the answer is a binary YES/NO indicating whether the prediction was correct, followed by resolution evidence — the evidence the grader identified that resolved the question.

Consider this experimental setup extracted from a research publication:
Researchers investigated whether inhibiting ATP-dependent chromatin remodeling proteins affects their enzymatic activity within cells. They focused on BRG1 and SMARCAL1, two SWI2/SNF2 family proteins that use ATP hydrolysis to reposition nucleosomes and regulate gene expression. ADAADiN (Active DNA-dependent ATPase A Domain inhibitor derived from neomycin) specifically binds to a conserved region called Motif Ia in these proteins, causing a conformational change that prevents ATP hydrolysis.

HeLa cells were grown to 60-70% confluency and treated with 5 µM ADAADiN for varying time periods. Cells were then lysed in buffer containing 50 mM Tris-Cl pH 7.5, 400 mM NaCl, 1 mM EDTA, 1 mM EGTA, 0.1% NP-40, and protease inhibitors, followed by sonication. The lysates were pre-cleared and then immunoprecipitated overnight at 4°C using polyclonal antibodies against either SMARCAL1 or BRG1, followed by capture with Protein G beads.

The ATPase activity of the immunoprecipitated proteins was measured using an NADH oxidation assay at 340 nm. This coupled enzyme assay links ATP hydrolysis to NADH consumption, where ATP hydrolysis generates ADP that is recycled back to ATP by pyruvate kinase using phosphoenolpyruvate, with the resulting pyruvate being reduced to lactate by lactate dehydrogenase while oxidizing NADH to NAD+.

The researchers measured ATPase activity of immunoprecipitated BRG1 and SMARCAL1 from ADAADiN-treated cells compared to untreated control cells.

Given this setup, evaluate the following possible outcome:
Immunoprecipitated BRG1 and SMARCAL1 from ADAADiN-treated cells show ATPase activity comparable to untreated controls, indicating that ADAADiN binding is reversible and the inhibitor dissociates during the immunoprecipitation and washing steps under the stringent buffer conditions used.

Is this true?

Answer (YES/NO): NO